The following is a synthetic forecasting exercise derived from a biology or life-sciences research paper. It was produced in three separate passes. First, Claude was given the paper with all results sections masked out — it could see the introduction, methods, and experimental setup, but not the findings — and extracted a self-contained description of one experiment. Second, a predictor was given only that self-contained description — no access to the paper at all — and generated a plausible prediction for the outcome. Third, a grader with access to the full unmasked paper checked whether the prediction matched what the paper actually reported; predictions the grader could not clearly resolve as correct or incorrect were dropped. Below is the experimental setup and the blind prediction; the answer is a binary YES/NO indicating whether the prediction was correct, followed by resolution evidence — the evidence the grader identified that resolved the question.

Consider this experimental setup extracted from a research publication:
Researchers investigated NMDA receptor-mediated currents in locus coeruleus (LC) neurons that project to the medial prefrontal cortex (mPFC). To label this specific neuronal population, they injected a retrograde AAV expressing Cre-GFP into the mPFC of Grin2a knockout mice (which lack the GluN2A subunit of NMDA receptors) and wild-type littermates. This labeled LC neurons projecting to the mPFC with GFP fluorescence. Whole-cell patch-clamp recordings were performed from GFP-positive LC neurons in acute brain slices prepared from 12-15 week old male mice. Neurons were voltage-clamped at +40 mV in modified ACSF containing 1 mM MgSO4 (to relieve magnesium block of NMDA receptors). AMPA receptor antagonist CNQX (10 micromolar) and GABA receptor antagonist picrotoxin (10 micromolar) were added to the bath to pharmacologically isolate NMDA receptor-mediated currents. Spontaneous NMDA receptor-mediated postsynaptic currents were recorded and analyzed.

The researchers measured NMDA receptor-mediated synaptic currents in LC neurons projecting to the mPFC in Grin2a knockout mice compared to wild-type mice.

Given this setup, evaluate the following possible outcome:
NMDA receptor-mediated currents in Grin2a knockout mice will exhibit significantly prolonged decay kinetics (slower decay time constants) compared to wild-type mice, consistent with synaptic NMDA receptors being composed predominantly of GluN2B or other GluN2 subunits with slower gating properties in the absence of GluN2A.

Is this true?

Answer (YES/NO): YES